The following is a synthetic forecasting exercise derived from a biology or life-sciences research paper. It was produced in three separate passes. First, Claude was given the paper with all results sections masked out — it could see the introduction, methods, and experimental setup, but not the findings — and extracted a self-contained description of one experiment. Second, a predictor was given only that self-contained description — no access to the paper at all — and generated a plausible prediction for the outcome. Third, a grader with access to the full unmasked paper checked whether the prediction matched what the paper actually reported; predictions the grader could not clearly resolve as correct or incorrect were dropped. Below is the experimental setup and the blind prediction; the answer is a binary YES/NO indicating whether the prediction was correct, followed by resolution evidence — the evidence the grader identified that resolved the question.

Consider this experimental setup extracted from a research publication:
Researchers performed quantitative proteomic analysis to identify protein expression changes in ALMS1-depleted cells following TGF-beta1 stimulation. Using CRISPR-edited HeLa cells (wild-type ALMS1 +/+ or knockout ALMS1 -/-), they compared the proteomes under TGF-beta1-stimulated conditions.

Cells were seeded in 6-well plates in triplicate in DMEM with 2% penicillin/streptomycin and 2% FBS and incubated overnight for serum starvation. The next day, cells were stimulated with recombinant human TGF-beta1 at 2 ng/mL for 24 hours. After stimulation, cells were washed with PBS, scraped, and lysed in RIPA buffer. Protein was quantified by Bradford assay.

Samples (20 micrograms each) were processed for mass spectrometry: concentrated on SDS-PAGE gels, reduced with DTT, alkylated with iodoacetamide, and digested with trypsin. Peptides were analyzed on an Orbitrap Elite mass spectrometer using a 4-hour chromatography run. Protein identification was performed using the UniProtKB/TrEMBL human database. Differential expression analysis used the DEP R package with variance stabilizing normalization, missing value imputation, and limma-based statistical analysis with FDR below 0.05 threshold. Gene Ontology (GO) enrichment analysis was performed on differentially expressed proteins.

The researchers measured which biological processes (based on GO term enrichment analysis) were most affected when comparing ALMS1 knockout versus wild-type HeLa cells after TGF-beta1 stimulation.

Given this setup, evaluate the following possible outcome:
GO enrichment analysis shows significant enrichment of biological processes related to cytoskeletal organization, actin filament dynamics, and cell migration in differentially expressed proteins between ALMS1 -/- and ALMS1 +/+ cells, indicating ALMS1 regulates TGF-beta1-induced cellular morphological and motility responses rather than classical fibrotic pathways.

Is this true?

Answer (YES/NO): NO